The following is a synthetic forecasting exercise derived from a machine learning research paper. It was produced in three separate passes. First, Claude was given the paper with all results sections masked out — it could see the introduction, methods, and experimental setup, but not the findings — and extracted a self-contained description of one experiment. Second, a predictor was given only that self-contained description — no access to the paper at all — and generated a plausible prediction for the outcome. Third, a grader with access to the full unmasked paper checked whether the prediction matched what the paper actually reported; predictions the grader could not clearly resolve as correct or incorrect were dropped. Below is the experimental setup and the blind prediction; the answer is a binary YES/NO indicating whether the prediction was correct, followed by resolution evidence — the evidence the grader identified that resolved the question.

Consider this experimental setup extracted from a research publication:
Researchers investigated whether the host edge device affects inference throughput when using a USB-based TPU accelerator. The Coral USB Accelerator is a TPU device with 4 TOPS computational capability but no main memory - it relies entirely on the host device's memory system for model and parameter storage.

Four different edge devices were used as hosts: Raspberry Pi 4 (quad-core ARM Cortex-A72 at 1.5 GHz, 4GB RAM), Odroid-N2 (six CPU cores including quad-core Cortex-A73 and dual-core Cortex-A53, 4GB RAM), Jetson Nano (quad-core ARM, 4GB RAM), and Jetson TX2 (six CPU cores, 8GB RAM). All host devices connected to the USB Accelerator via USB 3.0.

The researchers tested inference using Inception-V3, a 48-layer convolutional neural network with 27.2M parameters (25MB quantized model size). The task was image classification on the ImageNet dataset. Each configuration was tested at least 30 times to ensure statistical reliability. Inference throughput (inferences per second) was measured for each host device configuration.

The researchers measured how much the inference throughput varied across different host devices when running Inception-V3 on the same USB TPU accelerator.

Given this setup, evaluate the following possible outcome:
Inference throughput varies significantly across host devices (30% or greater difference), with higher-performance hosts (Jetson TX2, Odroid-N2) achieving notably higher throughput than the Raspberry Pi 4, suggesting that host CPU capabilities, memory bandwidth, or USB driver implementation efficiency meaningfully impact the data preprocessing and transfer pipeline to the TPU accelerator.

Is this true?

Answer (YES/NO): YES